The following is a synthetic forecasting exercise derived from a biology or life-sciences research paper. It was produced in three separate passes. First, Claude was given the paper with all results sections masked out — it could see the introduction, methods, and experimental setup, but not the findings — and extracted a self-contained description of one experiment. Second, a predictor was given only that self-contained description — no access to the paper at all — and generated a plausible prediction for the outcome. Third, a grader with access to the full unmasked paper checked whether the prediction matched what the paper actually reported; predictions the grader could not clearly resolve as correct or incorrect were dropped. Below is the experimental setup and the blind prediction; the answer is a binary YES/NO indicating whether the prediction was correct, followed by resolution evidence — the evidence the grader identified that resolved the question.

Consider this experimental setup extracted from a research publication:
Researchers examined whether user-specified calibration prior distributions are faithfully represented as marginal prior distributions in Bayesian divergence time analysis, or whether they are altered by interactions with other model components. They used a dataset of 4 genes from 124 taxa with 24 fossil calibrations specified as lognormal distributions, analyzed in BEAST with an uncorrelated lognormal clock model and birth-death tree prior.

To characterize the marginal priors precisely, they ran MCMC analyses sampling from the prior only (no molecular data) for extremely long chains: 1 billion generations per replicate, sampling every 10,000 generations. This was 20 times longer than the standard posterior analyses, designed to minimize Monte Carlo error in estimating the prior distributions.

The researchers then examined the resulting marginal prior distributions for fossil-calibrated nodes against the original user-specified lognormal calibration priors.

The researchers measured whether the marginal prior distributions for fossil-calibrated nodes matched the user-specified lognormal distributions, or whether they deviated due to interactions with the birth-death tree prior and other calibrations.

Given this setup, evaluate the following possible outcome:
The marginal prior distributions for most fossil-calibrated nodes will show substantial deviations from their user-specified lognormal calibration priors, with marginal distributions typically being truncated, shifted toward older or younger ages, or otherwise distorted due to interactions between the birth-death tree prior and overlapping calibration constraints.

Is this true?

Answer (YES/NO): NO